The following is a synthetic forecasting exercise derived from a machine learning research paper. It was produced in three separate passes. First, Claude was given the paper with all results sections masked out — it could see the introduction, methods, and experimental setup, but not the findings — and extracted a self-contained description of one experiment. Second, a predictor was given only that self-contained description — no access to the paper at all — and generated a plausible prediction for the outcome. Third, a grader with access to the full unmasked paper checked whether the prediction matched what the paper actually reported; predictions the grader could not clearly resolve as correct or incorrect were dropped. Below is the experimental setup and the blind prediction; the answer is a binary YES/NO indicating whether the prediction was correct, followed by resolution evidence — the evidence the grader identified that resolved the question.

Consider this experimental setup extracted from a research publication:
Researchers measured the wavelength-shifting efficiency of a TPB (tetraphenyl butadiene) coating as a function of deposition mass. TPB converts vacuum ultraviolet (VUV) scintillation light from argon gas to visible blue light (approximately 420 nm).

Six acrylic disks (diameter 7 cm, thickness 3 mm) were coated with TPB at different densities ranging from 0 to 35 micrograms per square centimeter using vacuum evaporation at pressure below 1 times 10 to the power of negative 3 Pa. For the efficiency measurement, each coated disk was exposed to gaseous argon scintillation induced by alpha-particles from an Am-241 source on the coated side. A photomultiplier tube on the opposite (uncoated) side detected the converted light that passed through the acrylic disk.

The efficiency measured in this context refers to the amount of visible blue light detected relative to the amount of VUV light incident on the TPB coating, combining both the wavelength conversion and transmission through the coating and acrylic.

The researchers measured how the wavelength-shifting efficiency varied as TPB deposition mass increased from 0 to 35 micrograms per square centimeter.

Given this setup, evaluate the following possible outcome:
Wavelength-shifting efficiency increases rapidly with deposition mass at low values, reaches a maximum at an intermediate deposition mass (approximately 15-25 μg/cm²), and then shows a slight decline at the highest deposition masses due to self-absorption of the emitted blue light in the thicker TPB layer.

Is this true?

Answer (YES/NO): NO